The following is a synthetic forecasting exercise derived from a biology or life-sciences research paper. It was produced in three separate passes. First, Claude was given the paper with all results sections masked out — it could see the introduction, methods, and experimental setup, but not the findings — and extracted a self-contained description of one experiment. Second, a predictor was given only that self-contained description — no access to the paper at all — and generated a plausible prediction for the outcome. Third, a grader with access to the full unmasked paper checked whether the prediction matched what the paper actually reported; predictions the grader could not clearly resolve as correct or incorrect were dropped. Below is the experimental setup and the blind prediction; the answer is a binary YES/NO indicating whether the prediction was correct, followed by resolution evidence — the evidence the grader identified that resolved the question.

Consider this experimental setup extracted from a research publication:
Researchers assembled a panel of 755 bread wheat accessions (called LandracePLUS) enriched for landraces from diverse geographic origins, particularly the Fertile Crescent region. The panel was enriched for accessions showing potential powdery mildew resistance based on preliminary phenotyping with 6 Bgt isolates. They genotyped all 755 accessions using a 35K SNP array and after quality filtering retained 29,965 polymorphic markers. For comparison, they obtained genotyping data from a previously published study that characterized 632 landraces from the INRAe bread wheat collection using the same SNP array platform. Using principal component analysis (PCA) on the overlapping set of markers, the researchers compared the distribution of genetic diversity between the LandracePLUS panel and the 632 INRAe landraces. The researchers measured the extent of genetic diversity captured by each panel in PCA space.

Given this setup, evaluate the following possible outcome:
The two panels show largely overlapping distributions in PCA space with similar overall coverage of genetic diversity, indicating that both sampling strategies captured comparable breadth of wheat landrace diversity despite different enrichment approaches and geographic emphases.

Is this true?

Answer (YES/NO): NO